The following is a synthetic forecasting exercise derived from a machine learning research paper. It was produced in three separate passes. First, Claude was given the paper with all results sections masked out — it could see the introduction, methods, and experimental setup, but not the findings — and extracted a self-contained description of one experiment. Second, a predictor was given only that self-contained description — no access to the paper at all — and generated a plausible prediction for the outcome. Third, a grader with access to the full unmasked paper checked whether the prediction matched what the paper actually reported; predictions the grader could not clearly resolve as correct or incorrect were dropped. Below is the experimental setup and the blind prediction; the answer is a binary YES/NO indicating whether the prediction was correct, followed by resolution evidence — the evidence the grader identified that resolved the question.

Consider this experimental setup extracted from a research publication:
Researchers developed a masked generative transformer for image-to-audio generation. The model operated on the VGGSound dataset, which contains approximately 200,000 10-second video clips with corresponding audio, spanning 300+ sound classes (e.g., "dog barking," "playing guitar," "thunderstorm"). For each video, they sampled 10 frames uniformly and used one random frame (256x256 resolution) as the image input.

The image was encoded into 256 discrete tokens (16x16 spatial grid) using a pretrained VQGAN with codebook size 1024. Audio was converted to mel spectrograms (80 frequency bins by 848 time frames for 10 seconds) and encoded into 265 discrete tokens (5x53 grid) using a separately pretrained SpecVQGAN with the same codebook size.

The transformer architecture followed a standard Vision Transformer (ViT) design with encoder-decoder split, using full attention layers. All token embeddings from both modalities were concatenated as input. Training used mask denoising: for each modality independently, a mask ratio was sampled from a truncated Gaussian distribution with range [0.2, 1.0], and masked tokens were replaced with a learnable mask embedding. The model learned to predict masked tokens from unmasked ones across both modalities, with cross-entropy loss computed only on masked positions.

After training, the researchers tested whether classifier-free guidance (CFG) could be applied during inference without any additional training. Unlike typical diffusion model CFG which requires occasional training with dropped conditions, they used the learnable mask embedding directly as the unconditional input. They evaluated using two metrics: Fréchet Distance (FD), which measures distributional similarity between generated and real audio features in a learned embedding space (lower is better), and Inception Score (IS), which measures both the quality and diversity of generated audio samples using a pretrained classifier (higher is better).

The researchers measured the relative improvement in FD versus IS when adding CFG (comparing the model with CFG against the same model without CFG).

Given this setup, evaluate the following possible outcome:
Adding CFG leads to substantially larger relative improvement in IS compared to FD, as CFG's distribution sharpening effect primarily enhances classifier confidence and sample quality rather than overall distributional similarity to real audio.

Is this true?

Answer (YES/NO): YES